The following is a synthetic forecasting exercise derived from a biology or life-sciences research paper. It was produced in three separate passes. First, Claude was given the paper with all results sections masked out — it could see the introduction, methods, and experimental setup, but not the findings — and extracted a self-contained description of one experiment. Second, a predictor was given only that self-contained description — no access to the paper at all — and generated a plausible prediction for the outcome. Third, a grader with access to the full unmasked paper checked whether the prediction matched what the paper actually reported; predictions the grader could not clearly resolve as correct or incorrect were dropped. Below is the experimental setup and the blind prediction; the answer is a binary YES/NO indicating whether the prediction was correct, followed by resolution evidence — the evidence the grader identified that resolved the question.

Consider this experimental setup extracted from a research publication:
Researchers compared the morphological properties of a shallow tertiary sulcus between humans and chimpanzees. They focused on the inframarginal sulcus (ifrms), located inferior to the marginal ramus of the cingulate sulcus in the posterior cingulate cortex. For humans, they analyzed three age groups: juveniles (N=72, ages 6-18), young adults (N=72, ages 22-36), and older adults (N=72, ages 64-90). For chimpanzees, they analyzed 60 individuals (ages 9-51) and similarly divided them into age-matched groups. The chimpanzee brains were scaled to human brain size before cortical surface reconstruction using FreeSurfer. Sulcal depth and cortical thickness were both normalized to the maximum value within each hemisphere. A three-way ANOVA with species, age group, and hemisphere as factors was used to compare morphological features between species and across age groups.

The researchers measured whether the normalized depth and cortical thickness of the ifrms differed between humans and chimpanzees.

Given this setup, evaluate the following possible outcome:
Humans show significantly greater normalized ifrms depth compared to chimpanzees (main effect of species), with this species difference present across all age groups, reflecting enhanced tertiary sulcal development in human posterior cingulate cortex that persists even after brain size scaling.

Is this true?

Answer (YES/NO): YES